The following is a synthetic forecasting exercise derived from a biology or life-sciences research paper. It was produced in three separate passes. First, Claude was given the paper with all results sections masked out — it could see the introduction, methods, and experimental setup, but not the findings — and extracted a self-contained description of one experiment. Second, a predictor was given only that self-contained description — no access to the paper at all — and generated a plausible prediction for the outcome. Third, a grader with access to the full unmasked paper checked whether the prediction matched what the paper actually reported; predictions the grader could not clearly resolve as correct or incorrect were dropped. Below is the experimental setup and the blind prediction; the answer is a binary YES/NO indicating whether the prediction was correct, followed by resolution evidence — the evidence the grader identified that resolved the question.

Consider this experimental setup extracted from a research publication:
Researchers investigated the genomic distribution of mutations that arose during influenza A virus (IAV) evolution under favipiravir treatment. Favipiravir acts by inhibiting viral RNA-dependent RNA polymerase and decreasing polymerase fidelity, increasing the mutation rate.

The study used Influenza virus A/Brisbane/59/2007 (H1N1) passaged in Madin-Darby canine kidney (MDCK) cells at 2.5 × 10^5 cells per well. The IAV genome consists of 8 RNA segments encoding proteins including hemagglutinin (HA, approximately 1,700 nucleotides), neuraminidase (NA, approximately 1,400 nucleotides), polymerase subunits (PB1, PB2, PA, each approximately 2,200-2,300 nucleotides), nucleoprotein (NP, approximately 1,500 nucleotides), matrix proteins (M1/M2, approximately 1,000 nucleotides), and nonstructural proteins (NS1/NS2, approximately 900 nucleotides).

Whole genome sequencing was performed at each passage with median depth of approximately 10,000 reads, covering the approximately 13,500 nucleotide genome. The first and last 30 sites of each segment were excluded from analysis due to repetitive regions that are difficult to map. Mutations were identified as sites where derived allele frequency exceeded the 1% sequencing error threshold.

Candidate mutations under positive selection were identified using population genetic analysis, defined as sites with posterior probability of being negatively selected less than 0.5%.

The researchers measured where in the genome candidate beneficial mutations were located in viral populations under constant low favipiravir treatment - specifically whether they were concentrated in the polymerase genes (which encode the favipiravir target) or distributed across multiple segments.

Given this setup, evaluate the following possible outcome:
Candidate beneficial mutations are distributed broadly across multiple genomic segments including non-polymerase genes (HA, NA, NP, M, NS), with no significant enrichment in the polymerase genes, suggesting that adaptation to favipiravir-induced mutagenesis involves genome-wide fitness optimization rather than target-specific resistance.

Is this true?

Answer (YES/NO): NO